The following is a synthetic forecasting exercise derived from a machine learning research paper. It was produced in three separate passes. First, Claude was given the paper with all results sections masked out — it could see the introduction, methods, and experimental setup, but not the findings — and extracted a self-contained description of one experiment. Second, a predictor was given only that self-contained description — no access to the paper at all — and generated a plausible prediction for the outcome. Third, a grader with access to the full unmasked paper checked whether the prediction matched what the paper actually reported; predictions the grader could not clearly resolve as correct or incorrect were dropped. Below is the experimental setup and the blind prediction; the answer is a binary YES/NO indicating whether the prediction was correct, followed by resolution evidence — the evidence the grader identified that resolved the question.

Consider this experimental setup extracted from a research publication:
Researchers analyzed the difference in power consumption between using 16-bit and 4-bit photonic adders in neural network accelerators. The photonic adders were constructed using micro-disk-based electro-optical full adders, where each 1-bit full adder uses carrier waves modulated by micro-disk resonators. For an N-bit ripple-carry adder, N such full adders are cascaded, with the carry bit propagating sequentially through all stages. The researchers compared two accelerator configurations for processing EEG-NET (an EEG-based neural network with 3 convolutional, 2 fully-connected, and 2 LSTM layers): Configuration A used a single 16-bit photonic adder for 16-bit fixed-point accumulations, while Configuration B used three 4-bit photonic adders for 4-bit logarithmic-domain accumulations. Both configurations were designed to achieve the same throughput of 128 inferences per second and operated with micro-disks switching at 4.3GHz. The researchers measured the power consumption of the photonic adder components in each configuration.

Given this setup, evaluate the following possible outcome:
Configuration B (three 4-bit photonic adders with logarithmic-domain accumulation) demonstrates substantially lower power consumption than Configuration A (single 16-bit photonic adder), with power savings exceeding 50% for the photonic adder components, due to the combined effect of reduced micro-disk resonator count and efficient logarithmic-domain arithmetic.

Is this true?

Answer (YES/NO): NO